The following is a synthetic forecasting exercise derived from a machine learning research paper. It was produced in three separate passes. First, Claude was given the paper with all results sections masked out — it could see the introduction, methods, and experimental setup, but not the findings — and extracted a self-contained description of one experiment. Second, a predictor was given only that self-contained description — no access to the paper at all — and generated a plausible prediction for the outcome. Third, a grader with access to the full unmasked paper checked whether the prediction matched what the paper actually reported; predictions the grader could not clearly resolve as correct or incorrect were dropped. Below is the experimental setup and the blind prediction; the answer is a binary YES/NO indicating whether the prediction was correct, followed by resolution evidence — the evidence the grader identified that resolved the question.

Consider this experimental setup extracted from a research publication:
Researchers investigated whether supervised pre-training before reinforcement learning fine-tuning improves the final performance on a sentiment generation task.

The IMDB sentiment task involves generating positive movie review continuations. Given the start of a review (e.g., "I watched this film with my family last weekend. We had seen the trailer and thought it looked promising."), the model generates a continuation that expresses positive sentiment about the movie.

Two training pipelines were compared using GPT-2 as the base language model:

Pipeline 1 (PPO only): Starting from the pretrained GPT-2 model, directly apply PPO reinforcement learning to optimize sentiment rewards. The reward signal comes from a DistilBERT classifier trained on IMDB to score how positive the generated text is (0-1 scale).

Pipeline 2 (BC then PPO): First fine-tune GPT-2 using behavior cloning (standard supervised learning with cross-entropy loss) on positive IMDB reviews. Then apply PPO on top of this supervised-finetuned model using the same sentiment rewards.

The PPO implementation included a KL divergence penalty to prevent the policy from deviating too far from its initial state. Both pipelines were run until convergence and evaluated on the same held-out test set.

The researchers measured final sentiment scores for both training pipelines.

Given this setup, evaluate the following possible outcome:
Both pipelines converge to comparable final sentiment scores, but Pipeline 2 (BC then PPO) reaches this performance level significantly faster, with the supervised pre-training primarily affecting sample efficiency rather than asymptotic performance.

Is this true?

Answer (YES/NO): NO